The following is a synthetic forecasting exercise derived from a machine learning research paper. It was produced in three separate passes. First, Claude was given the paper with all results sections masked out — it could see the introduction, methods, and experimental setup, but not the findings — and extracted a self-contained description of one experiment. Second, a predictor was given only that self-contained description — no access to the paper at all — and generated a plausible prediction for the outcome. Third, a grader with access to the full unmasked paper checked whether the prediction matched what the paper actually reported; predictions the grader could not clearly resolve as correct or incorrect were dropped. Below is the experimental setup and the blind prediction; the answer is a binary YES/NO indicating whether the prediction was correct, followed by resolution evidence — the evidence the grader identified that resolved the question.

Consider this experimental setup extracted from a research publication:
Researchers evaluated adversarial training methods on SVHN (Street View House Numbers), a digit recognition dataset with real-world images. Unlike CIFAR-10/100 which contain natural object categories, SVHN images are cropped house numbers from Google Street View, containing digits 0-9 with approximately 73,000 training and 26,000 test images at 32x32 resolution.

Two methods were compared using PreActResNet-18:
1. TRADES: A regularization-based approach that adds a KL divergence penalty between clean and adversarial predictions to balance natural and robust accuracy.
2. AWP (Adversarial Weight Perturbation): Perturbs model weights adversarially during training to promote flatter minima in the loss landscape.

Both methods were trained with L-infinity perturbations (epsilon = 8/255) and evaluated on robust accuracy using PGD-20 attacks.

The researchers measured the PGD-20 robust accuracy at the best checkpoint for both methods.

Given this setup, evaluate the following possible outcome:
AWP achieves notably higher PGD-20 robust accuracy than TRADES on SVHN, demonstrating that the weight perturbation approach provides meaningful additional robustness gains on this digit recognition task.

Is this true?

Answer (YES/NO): YES